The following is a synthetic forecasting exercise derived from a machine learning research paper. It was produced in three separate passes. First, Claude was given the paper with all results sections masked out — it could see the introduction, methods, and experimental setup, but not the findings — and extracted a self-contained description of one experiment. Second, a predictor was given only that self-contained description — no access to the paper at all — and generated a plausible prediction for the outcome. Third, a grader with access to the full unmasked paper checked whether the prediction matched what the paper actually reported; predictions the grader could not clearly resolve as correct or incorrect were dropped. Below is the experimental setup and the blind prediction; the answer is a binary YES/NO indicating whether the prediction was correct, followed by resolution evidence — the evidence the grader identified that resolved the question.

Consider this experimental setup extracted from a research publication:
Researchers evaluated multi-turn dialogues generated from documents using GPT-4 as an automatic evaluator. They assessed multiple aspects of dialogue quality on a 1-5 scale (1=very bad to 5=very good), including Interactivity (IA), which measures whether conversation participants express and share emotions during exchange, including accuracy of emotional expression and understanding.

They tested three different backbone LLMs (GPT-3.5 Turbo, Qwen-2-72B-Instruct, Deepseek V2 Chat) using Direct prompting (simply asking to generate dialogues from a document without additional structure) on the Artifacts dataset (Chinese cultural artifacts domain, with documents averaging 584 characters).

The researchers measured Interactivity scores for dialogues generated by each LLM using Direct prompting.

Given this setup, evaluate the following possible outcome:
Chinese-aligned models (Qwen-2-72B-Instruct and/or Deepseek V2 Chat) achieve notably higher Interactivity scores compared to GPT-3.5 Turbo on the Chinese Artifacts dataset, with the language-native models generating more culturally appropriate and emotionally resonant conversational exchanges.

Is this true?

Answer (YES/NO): YES